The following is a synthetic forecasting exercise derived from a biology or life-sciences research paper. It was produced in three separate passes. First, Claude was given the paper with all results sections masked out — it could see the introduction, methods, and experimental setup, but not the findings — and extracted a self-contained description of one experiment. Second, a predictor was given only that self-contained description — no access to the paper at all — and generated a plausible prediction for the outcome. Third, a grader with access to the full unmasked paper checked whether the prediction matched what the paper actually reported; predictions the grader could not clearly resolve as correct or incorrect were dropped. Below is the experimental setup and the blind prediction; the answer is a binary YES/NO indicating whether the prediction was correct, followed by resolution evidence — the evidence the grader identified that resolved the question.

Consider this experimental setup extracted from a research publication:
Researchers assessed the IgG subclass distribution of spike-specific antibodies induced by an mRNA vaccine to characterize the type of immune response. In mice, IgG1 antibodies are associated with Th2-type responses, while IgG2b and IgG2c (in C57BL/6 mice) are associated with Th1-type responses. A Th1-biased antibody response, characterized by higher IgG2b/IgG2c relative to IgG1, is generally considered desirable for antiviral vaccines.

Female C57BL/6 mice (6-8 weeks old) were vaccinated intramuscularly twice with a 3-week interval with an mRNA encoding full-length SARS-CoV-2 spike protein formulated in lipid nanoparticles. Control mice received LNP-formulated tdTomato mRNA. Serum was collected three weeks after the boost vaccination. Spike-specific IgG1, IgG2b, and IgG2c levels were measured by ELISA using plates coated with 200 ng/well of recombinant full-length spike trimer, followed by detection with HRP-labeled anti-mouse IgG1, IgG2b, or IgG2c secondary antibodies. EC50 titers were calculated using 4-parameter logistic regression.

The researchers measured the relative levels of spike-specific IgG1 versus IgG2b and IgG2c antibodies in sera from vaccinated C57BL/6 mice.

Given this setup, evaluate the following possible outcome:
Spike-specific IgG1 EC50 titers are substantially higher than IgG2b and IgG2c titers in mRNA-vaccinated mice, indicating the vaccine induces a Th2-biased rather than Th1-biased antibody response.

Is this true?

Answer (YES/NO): NO